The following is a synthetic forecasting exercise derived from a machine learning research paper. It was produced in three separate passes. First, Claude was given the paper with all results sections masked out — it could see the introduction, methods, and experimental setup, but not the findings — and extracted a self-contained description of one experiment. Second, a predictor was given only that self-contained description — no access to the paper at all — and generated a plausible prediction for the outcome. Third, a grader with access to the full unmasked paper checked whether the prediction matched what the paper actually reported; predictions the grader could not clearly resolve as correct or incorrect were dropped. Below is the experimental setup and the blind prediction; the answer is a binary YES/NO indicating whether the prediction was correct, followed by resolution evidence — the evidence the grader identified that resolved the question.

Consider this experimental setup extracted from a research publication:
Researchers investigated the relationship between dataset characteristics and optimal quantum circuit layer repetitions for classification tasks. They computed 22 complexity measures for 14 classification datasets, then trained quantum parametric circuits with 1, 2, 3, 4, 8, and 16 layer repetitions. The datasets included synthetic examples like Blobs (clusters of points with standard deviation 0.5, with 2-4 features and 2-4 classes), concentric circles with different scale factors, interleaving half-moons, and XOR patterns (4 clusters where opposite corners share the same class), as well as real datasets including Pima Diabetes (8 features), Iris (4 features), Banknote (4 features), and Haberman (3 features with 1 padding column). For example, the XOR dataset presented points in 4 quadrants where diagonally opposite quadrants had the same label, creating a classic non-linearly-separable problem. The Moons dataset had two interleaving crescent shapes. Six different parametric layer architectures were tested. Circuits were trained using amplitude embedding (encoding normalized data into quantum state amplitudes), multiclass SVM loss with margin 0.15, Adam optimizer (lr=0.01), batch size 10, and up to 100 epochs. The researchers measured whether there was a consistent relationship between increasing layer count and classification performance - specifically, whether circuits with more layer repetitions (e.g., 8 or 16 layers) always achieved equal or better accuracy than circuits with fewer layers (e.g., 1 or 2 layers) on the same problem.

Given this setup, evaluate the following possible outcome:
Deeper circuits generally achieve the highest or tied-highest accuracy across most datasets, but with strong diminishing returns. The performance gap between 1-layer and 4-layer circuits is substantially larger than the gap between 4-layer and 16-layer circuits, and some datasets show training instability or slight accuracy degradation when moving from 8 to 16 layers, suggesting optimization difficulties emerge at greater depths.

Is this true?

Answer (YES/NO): NO